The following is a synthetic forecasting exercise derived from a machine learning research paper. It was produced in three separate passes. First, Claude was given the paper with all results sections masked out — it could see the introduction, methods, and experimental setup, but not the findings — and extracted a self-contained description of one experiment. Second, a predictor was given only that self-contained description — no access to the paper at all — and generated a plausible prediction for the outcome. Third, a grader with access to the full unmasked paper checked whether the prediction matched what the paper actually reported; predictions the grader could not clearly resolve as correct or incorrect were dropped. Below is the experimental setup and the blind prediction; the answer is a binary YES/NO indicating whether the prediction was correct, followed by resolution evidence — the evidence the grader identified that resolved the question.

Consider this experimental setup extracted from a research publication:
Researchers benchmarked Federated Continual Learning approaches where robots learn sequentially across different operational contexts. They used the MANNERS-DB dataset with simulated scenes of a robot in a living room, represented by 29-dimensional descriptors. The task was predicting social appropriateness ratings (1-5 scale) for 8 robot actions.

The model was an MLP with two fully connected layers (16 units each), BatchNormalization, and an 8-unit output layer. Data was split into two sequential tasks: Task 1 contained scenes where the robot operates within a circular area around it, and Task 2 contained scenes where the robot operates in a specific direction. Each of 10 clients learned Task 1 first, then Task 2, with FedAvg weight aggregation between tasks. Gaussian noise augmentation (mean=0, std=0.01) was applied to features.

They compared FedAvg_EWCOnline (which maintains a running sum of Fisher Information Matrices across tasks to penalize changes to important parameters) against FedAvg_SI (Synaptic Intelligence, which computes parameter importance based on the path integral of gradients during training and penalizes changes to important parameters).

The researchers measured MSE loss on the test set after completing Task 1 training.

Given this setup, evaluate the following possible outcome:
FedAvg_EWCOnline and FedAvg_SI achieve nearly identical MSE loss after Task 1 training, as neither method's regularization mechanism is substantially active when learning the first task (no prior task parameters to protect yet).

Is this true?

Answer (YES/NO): NO